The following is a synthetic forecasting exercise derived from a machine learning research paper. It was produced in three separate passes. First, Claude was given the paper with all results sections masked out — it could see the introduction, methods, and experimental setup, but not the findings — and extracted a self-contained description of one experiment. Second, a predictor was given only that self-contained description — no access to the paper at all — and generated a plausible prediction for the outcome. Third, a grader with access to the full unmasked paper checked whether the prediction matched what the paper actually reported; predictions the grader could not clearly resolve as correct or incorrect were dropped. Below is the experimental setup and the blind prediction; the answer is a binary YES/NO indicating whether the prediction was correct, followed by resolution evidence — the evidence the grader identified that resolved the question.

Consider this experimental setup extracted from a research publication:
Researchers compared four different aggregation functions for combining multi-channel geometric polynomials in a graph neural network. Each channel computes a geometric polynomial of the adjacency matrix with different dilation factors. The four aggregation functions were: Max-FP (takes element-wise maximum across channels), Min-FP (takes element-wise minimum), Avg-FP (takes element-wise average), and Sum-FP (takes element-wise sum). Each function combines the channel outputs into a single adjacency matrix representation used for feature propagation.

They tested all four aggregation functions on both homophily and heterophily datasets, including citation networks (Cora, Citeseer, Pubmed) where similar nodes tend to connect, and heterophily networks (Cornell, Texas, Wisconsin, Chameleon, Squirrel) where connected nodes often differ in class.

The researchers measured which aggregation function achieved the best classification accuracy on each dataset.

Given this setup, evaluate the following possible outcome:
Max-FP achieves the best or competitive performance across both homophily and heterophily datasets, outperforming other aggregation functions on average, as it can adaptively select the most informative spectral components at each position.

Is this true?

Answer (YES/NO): NO